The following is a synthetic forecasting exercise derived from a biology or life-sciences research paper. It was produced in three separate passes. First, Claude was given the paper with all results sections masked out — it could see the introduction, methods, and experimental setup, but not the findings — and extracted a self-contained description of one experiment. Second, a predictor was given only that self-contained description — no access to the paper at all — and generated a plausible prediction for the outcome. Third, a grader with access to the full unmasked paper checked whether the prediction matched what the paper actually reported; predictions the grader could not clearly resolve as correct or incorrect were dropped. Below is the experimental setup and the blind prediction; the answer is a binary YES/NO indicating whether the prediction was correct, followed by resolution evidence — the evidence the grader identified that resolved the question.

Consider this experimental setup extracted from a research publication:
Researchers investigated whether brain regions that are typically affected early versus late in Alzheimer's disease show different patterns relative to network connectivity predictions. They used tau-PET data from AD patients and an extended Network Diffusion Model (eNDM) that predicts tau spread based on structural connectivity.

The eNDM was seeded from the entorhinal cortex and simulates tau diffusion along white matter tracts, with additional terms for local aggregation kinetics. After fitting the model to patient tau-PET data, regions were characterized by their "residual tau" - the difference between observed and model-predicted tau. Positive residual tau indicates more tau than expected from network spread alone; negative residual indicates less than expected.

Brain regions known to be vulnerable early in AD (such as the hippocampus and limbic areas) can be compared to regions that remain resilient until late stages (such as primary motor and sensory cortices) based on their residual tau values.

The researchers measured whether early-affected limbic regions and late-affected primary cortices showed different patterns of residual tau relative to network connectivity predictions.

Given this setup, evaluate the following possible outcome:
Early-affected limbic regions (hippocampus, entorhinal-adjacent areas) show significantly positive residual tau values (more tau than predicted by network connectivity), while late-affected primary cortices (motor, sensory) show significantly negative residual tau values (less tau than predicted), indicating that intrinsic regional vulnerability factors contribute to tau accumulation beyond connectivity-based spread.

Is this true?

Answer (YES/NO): NO